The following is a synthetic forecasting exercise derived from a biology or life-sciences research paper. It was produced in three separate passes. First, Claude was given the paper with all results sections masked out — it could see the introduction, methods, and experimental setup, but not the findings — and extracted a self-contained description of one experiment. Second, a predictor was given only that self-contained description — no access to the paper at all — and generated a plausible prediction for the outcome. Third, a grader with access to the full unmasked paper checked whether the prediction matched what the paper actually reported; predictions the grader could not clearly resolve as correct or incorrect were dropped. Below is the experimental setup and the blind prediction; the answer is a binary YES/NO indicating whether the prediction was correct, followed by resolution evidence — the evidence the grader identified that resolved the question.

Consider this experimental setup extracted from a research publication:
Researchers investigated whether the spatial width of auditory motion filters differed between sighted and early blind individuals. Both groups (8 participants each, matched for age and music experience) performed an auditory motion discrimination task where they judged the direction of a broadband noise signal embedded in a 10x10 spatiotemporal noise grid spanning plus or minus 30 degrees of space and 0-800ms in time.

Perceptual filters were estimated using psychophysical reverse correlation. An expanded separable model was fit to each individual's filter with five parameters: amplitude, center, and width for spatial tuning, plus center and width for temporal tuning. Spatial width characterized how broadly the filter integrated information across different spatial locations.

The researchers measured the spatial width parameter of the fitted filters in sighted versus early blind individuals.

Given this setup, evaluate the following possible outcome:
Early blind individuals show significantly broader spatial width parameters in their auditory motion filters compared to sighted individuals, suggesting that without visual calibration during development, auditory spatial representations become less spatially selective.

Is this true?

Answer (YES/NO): NO